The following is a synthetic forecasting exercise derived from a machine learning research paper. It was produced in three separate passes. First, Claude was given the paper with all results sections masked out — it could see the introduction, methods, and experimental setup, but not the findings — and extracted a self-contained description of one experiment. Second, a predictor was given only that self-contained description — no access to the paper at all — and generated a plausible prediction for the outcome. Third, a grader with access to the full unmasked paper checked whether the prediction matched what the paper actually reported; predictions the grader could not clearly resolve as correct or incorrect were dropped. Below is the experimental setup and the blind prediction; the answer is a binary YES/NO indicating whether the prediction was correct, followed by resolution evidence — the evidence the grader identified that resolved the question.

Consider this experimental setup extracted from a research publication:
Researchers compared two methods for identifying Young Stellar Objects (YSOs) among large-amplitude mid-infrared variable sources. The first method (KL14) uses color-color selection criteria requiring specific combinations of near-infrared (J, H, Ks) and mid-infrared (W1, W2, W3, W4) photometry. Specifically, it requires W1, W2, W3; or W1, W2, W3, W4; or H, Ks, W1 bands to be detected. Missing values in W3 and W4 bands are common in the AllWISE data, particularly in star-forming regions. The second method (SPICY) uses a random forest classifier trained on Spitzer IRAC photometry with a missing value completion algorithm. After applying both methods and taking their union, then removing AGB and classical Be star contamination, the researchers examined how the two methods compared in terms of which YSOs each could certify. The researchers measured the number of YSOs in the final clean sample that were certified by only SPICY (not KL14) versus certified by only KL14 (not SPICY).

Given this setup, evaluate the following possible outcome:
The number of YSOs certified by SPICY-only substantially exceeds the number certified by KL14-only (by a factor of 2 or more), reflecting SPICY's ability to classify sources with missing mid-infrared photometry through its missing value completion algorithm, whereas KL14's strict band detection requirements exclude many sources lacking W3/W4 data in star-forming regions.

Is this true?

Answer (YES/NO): YES